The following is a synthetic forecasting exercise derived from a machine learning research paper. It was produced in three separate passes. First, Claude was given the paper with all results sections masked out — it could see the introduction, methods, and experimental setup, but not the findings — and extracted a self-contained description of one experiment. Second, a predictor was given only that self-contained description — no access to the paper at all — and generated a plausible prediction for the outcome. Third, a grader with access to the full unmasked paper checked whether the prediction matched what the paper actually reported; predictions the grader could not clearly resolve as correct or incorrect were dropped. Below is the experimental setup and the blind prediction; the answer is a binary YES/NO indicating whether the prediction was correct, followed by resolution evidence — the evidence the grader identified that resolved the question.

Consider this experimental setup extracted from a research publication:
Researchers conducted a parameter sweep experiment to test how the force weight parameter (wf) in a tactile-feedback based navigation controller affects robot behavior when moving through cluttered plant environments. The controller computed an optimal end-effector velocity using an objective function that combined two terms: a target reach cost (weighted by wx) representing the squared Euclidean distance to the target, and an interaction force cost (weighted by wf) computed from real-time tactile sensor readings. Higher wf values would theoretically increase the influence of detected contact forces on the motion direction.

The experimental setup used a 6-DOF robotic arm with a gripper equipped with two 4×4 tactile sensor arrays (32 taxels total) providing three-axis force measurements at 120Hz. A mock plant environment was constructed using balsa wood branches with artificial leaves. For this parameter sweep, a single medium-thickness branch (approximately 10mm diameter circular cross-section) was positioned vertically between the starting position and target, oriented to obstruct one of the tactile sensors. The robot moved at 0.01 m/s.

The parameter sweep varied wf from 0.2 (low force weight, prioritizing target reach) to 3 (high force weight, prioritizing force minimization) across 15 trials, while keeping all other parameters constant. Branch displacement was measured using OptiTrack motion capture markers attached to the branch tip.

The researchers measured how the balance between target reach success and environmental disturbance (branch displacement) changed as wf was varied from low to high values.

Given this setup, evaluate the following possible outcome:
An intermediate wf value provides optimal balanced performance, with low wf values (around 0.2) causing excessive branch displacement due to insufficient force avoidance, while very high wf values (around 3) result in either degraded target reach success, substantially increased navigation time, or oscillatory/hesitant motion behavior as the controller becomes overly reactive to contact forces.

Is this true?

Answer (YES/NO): YES